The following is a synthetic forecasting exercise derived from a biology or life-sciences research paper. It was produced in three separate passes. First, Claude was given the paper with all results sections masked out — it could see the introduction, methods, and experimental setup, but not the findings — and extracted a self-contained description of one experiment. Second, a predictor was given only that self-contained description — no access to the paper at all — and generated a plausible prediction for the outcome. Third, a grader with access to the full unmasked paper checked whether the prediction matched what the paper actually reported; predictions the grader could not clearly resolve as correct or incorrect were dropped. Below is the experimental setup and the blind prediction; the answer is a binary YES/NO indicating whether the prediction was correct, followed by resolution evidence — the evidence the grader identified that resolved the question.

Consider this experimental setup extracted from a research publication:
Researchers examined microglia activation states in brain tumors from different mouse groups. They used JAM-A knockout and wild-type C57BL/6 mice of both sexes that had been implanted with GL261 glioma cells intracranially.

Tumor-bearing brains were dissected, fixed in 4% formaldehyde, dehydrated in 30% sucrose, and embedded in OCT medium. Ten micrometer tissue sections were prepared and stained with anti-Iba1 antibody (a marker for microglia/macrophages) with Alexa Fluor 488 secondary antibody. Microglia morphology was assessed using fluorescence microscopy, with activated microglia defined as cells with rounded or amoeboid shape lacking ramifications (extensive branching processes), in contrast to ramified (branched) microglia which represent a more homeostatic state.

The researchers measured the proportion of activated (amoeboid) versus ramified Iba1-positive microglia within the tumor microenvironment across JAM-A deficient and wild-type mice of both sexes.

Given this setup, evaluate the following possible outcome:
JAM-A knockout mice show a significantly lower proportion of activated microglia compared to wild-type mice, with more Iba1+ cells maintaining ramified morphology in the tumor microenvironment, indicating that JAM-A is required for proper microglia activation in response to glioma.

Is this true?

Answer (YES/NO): NO